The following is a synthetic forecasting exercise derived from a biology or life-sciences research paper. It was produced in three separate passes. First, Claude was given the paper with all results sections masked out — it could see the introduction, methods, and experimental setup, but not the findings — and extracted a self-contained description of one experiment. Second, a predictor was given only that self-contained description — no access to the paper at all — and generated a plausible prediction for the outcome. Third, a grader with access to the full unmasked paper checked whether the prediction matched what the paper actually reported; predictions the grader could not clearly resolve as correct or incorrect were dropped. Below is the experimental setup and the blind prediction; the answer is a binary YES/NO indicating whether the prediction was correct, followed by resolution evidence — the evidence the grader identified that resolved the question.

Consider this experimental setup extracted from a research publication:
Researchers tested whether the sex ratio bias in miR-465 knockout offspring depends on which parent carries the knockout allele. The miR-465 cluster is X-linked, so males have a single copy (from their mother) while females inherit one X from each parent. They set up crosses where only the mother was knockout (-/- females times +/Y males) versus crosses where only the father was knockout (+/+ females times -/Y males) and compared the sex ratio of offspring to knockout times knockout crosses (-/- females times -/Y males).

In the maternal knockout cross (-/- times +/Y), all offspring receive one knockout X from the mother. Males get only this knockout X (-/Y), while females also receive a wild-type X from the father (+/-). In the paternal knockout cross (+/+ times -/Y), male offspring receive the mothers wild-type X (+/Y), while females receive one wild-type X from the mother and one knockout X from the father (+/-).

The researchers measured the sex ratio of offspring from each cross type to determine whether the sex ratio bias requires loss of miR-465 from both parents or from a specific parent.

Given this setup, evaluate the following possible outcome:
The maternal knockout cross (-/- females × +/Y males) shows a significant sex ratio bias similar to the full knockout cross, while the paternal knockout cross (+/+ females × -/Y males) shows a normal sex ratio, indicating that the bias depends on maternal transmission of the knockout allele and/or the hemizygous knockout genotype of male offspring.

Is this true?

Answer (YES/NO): NO